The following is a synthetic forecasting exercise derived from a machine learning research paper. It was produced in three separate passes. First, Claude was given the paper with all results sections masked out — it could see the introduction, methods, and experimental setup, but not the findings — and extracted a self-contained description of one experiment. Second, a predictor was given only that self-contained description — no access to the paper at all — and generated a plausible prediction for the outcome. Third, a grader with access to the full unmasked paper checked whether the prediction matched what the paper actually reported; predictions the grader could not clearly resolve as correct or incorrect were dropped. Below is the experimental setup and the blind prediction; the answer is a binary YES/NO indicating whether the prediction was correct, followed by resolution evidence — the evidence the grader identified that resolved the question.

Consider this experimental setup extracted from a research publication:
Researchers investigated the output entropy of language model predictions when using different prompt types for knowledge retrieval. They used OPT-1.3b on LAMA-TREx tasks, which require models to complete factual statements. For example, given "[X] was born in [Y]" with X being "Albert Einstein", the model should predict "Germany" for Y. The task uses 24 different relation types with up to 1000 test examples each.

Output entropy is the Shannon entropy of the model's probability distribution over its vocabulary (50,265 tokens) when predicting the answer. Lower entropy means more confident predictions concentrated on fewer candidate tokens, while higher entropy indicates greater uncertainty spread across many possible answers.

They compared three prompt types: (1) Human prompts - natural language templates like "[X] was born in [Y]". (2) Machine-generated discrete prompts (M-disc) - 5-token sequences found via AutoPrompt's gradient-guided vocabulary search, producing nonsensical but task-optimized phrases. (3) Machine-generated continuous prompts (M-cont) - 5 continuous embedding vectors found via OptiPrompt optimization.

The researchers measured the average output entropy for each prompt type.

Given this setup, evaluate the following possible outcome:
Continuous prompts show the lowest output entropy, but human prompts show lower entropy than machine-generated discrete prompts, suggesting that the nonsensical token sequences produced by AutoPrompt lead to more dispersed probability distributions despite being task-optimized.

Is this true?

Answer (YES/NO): NO